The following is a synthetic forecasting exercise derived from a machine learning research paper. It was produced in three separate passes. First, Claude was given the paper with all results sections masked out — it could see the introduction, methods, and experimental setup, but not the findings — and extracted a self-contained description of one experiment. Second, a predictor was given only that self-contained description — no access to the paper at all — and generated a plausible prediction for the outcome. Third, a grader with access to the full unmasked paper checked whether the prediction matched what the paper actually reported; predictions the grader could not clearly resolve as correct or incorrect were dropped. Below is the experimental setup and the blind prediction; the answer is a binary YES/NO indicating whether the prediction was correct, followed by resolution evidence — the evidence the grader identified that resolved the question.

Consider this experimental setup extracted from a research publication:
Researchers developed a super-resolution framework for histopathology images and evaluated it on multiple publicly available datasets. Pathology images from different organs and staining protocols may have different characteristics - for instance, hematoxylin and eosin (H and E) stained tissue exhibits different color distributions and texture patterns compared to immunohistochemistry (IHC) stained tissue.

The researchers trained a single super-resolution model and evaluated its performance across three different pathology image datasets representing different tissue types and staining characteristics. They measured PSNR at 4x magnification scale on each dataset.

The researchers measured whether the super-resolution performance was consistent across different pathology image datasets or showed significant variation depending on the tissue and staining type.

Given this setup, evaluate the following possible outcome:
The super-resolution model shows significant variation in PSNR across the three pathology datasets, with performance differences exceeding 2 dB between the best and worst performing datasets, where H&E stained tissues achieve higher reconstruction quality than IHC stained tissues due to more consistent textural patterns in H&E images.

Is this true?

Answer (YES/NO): NO